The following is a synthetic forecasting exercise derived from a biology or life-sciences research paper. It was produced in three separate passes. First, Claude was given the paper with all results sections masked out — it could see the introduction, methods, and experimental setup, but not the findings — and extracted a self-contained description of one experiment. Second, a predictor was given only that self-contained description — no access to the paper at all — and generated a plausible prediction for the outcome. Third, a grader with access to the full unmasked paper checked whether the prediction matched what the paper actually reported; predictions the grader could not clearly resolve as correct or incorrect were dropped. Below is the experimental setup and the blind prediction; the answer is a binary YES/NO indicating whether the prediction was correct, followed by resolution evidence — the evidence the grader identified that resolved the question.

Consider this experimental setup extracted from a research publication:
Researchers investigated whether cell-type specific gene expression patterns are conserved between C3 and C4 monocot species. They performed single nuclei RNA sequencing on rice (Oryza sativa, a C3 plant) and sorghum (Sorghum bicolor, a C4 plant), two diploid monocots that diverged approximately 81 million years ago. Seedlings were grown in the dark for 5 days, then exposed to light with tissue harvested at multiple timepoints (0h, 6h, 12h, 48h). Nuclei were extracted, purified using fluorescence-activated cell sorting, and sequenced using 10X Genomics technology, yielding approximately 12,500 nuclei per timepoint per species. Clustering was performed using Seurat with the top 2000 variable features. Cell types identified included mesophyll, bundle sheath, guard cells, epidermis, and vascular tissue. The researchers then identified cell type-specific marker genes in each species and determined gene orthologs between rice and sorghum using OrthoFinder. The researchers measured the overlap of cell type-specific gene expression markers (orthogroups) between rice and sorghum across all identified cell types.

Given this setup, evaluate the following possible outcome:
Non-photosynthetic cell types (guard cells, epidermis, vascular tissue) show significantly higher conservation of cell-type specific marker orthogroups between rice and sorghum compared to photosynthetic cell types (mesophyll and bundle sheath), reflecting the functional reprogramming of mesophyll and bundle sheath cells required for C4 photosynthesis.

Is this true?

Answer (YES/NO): NO